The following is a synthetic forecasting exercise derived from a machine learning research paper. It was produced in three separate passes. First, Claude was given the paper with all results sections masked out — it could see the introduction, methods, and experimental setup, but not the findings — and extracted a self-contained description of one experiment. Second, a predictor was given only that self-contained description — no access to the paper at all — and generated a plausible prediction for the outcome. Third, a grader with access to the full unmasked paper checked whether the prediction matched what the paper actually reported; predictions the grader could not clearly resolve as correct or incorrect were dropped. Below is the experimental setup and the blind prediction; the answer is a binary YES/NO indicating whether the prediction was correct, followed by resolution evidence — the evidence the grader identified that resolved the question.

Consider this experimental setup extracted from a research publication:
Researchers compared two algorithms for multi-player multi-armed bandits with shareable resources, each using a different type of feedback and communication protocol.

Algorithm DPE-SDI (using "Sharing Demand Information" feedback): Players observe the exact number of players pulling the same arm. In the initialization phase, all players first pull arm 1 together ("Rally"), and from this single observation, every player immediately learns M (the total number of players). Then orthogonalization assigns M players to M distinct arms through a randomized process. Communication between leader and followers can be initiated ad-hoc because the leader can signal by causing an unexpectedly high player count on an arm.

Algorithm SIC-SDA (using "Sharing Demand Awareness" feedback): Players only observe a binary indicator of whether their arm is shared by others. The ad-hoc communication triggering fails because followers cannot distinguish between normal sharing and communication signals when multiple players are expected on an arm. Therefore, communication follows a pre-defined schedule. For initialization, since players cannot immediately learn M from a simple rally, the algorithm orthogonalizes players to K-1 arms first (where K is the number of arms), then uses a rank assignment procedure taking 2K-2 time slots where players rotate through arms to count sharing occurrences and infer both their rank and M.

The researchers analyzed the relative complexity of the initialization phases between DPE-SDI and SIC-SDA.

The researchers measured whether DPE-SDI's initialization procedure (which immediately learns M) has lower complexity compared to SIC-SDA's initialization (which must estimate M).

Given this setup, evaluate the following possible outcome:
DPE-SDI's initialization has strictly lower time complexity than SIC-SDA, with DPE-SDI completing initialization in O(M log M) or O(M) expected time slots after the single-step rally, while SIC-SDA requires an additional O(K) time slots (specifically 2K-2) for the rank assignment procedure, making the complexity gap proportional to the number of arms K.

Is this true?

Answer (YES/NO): NO